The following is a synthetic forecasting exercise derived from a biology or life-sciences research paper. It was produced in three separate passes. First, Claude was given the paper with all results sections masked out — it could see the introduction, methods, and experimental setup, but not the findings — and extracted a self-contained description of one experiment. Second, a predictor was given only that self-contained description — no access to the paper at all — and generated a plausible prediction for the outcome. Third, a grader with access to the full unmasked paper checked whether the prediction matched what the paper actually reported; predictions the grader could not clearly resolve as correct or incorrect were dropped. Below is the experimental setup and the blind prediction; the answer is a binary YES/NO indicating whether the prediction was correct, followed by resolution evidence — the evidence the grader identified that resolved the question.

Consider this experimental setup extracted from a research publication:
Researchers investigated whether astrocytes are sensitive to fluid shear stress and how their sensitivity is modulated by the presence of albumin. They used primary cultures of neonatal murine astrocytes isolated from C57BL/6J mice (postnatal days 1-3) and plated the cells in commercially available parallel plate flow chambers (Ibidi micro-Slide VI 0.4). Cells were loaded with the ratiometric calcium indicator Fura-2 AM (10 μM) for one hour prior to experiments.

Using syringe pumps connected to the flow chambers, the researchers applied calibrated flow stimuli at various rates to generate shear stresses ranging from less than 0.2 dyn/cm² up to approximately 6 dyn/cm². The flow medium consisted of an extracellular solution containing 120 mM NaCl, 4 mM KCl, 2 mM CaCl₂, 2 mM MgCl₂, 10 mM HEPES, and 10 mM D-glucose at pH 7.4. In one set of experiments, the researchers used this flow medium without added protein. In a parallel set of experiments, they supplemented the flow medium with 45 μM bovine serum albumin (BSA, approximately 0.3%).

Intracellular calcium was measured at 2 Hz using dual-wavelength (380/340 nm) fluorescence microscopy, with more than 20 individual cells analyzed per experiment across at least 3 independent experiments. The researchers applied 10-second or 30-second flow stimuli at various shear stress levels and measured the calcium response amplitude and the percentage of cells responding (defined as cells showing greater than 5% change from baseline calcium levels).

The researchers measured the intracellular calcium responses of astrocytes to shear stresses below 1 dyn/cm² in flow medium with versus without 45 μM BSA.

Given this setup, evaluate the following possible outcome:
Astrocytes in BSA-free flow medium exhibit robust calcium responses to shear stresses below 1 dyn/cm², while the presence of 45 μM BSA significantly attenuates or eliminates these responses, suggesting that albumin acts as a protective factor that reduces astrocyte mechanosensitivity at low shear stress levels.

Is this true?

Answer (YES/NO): NO